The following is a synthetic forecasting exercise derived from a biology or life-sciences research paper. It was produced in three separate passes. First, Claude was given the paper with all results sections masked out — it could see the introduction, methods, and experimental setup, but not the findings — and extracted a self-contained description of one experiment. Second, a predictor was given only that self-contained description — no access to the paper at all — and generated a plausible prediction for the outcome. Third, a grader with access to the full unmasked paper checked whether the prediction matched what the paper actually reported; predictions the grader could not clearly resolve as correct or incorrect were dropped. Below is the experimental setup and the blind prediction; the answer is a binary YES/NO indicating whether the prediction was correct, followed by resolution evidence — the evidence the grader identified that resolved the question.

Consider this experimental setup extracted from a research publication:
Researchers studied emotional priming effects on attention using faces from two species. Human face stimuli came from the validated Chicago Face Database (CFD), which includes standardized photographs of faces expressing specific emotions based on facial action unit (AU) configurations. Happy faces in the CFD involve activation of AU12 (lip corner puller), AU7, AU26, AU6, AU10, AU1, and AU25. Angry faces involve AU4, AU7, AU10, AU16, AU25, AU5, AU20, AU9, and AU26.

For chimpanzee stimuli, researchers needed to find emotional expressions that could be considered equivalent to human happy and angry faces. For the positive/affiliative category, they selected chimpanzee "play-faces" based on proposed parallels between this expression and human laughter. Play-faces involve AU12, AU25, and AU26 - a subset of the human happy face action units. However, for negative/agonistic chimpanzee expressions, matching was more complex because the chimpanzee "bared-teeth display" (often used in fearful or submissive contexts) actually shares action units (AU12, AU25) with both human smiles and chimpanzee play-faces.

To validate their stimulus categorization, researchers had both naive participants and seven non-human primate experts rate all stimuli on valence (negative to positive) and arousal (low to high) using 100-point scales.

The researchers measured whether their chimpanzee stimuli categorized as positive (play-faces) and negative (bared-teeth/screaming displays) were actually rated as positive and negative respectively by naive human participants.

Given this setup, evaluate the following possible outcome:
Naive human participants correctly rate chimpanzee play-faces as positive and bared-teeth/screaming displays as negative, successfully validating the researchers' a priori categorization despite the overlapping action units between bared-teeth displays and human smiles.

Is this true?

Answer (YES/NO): YES